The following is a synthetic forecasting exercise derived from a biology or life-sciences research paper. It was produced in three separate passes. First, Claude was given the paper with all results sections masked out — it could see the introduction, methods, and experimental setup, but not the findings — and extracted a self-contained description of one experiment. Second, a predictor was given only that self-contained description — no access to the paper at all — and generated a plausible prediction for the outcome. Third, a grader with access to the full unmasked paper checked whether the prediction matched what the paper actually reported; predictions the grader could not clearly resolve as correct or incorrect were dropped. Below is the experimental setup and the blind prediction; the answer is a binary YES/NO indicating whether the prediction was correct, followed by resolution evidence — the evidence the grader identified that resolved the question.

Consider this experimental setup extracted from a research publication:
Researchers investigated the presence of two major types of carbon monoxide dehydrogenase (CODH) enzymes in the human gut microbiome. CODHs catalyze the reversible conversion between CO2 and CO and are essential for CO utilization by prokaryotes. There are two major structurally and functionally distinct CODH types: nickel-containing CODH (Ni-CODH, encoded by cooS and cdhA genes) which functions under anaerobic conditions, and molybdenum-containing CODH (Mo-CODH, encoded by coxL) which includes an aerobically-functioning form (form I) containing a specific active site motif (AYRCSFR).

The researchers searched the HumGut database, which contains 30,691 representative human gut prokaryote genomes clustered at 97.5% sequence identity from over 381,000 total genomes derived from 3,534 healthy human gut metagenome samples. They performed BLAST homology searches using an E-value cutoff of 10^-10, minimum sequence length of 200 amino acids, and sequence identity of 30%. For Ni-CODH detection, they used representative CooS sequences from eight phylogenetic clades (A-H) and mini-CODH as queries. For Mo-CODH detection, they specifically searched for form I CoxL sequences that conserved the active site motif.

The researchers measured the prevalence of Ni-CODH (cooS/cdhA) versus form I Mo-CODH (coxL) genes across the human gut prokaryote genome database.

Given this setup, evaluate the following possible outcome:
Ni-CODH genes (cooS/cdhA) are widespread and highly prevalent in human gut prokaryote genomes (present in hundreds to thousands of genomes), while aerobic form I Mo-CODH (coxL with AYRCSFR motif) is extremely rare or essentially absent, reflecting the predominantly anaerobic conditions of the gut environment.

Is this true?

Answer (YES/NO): YES